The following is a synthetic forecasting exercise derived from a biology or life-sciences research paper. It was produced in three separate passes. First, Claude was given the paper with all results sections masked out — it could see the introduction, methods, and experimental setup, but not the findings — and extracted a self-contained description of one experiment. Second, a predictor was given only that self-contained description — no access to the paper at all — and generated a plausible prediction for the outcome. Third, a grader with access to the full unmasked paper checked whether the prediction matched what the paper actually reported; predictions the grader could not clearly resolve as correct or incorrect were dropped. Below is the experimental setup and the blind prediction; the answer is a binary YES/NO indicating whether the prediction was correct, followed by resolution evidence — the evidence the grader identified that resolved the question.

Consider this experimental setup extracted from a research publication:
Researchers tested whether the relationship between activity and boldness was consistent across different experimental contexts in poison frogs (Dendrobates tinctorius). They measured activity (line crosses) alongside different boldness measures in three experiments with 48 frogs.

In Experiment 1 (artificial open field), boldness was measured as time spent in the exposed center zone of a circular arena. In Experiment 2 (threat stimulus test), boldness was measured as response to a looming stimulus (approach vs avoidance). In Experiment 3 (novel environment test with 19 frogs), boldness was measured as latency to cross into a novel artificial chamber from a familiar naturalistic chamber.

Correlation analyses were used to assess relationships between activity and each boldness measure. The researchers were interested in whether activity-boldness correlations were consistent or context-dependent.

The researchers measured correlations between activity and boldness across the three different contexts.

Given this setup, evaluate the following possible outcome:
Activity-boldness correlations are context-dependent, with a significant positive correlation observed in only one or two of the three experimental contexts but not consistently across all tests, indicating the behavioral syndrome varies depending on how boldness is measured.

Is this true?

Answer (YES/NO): YES